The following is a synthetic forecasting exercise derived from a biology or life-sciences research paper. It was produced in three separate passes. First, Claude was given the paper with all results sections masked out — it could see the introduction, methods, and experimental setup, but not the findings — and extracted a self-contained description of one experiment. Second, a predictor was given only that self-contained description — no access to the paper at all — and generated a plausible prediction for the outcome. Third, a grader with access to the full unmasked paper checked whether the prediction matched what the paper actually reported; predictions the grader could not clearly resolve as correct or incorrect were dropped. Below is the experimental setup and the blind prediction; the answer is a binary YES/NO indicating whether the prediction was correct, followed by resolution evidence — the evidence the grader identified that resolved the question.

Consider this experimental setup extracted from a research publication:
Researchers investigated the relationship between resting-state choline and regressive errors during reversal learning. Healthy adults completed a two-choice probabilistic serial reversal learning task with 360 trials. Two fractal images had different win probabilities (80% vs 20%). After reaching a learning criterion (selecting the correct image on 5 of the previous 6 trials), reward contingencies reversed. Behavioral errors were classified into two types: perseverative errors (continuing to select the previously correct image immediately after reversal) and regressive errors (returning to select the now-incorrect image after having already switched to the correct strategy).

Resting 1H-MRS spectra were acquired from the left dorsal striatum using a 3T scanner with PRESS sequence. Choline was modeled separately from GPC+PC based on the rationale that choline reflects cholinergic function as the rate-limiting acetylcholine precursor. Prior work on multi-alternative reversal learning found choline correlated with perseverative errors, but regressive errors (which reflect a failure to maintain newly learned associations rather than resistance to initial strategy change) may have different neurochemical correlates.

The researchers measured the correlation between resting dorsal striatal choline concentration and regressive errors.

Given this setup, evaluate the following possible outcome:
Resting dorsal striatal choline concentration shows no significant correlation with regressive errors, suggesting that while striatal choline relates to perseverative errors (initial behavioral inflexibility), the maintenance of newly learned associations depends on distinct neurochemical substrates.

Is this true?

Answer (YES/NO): NO